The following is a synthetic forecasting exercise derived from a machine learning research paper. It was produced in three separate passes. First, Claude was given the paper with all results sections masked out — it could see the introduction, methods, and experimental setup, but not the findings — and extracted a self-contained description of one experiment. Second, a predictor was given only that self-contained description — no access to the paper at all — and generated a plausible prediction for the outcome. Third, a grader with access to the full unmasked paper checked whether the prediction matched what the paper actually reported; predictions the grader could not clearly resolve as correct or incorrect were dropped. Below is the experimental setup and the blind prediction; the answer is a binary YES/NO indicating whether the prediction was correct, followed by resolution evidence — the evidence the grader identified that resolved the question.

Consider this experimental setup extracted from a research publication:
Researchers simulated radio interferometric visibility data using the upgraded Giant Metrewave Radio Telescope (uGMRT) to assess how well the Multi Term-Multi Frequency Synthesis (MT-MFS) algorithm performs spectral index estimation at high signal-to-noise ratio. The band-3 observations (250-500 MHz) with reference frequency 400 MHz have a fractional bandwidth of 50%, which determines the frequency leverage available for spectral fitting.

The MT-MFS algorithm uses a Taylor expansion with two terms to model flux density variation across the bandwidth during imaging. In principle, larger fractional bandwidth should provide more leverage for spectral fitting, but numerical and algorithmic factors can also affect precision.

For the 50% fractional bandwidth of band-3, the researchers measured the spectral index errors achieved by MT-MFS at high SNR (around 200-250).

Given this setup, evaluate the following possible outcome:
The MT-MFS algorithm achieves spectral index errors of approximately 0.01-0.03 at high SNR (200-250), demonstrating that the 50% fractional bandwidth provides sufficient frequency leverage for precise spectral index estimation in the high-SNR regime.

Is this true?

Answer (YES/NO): NO